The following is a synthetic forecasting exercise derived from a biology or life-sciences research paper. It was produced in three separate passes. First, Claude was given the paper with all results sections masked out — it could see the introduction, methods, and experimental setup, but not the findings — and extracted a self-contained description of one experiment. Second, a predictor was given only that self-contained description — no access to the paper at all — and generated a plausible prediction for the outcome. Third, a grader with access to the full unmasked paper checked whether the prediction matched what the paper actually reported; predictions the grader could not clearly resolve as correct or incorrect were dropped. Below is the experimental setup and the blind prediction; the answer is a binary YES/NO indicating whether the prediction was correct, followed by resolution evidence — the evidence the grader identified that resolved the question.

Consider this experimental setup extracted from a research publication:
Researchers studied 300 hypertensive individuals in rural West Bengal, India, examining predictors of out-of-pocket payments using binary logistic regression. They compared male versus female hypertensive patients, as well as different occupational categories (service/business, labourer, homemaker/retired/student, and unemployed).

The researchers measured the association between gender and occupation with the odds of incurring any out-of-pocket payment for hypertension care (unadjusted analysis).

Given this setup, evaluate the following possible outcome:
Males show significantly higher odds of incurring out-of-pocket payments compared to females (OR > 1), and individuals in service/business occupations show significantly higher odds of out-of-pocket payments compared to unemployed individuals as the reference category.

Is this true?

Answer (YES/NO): NO